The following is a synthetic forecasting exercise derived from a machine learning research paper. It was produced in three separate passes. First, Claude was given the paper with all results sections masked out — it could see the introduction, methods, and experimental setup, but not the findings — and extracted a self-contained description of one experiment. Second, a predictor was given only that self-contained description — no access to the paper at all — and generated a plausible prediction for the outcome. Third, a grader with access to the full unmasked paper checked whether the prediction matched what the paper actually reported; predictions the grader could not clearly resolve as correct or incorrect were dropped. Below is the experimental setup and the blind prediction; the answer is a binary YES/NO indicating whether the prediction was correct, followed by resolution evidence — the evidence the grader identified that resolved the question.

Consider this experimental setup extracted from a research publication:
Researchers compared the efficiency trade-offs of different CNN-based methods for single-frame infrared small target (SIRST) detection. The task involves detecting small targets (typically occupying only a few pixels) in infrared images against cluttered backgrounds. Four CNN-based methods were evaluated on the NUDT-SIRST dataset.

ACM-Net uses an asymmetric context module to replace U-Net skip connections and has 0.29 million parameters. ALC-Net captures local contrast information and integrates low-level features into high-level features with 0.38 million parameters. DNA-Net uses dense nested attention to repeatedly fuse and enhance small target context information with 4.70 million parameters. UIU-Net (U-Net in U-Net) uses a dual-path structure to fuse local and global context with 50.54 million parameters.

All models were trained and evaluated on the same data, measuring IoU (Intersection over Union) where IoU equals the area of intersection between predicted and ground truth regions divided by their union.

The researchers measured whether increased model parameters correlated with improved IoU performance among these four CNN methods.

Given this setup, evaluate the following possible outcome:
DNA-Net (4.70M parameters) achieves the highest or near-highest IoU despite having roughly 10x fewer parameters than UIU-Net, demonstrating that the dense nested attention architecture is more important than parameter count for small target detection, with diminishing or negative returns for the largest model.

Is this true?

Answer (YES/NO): NO